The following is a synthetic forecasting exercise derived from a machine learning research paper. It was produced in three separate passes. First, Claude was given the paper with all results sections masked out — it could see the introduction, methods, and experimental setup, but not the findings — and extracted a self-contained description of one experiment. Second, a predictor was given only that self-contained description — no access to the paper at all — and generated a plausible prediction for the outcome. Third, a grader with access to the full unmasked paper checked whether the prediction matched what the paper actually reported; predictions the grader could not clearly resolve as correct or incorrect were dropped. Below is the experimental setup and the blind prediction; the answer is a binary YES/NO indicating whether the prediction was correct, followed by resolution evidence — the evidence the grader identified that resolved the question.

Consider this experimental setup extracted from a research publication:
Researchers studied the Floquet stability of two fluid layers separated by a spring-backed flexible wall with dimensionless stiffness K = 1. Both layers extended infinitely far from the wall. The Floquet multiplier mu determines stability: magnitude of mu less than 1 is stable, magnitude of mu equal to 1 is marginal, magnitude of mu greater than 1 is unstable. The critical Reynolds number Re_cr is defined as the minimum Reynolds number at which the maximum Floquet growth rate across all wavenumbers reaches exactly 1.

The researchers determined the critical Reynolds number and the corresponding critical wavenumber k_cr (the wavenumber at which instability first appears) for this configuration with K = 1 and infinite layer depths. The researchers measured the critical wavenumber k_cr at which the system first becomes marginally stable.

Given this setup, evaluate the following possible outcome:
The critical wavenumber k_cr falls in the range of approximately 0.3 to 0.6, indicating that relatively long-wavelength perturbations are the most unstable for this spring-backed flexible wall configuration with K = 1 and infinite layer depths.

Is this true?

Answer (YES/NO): NO